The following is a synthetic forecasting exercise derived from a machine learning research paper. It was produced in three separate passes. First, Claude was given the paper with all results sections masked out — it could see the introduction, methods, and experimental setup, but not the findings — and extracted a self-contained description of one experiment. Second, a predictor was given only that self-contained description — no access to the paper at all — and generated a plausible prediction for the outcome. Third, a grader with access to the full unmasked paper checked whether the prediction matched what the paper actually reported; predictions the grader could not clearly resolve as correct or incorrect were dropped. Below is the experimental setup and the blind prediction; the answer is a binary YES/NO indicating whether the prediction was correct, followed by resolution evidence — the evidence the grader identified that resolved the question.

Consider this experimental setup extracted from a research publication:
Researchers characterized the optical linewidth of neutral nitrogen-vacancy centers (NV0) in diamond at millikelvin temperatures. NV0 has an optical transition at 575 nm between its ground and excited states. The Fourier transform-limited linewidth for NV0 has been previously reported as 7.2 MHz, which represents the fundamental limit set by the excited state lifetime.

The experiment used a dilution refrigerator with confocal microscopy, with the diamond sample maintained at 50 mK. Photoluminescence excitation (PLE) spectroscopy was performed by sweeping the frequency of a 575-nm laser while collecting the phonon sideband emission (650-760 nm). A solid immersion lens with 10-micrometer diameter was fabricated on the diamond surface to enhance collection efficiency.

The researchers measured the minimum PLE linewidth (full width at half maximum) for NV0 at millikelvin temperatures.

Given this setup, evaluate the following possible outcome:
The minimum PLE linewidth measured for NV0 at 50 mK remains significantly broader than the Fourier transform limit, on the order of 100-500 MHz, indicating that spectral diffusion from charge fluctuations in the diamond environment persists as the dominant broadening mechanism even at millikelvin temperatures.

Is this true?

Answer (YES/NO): NO